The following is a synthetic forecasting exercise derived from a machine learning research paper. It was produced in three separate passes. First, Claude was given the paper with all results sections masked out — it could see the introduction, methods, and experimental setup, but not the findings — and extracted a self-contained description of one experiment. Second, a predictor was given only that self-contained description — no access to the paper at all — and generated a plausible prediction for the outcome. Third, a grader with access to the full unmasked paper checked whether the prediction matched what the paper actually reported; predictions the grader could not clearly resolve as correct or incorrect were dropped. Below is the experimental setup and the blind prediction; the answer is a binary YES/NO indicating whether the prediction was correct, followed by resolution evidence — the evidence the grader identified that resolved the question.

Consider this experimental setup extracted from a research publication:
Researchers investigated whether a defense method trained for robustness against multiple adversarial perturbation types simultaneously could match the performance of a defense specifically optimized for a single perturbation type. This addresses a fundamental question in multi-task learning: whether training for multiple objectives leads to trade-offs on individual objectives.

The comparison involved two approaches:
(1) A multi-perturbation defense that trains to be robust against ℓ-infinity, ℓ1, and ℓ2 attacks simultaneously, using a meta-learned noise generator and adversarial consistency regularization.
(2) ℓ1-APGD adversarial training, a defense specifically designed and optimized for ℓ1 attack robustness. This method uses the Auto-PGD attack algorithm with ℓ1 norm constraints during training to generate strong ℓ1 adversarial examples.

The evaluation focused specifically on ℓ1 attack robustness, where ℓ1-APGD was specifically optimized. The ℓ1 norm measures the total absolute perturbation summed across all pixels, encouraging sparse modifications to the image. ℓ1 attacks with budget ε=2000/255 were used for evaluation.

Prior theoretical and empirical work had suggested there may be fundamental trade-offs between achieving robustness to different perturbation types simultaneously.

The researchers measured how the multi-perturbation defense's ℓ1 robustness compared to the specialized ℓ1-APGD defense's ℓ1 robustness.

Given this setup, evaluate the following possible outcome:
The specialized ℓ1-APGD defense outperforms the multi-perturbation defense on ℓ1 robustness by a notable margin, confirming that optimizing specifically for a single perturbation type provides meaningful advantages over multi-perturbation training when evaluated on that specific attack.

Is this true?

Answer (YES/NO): YES